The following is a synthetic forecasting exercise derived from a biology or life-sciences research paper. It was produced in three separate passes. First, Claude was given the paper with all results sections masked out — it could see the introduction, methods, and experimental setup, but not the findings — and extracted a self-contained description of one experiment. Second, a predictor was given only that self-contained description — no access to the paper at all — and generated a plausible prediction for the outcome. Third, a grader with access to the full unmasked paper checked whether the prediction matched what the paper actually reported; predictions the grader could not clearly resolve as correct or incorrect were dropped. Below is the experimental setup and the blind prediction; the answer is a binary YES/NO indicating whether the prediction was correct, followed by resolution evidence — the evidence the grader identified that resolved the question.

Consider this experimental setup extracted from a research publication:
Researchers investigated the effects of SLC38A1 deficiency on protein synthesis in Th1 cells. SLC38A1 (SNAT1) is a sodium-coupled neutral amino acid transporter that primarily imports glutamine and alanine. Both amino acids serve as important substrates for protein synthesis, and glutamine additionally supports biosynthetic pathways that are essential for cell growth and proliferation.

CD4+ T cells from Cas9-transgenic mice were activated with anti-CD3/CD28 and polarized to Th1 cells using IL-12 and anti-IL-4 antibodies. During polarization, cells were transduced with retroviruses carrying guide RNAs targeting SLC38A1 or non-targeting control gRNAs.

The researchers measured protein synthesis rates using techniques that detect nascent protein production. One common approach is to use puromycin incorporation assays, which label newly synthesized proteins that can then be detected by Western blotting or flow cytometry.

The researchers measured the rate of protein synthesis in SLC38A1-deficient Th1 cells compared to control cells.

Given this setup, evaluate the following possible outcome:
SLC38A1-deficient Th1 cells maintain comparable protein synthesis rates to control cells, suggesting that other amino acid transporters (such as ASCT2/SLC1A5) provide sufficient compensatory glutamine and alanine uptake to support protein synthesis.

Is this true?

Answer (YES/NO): NO